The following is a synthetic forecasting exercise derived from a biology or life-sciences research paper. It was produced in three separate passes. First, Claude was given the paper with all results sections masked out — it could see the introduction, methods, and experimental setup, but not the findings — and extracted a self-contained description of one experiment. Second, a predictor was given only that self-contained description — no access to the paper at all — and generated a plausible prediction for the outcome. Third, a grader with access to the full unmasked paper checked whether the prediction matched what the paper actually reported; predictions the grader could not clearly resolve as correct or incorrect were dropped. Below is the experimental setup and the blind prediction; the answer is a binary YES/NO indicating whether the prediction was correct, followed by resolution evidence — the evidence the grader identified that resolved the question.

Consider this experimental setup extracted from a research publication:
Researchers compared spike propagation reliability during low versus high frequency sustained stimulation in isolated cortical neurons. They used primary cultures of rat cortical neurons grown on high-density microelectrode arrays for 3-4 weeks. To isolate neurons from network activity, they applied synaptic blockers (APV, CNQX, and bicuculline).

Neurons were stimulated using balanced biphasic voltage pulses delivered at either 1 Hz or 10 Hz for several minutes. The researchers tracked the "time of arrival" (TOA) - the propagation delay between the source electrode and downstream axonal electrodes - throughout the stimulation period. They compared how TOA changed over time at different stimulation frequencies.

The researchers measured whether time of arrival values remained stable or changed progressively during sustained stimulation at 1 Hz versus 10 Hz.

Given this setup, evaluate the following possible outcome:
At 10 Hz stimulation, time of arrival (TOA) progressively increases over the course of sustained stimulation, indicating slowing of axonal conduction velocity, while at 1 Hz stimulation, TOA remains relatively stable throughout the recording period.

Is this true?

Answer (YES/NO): YES